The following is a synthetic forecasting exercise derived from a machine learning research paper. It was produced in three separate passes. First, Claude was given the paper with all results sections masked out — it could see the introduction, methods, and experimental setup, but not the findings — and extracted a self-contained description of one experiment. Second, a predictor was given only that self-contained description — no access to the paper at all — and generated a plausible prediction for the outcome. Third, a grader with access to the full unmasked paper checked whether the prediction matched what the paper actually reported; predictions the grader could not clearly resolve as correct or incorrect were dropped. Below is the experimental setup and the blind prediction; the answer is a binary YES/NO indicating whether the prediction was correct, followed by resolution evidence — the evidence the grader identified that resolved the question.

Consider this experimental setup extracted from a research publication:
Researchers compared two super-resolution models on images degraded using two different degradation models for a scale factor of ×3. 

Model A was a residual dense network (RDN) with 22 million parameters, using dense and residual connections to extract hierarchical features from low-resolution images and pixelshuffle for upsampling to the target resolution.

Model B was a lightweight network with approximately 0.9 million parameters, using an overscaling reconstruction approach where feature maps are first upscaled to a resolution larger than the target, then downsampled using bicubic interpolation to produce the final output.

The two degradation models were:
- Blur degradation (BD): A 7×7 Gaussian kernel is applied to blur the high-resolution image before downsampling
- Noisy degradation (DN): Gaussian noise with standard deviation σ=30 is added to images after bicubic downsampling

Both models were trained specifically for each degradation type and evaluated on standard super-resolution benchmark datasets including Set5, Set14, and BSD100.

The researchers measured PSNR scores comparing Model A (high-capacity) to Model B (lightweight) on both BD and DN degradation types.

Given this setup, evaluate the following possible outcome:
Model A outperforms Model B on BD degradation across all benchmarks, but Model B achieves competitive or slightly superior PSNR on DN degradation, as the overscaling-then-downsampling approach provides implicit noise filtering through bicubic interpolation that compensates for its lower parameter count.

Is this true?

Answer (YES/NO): NO